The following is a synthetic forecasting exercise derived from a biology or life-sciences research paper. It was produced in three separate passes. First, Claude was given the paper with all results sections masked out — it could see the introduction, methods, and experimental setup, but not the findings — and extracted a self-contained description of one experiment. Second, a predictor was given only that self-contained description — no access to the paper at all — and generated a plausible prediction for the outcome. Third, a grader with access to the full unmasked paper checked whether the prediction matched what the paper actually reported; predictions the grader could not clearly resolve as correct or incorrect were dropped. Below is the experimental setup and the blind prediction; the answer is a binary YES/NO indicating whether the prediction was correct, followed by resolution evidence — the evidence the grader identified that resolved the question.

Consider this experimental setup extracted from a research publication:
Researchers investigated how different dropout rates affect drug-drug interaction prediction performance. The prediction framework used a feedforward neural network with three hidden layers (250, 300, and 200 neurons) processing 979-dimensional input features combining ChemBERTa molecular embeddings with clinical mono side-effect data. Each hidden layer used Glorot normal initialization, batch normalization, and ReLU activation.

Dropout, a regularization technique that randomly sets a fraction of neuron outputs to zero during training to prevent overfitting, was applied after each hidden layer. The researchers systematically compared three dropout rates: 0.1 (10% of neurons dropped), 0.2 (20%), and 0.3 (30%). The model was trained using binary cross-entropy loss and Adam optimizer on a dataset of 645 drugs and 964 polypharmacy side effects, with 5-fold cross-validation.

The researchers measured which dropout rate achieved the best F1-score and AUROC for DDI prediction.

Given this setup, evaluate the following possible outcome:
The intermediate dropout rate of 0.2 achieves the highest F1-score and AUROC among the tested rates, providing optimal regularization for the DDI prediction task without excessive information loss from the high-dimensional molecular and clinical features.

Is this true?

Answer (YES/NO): NO